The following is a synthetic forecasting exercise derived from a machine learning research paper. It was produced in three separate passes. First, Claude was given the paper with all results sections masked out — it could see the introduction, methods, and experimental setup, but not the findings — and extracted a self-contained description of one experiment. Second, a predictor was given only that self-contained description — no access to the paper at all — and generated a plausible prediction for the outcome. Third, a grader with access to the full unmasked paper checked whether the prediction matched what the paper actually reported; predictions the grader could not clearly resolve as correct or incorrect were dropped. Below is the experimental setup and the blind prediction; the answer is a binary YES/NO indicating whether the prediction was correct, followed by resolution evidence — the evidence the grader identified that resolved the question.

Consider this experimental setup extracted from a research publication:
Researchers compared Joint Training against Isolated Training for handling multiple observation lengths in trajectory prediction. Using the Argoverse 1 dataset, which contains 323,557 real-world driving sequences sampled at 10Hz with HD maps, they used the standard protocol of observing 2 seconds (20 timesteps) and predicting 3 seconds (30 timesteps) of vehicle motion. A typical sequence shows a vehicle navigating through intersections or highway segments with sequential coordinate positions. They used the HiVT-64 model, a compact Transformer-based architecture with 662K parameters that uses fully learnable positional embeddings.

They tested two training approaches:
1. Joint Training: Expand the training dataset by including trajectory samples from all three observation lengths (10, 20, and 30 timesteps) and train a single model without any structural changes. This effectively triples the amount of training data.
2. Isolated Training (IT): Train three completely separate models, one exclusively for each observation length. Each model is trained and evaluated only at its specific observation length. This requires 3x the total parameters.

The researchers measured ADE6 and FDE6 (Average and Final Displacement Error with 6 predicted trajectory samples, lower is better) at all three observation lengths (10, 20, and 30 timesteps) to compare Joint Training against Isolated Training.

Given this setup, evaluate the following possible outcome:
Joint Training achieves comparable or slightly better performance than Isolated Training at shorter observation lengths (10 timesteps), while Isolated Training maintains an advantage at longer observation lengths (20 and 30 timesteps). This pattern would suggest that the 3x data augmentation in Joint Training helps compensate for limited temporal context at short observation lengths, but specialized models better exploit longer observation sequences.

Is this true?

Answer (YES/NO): NO